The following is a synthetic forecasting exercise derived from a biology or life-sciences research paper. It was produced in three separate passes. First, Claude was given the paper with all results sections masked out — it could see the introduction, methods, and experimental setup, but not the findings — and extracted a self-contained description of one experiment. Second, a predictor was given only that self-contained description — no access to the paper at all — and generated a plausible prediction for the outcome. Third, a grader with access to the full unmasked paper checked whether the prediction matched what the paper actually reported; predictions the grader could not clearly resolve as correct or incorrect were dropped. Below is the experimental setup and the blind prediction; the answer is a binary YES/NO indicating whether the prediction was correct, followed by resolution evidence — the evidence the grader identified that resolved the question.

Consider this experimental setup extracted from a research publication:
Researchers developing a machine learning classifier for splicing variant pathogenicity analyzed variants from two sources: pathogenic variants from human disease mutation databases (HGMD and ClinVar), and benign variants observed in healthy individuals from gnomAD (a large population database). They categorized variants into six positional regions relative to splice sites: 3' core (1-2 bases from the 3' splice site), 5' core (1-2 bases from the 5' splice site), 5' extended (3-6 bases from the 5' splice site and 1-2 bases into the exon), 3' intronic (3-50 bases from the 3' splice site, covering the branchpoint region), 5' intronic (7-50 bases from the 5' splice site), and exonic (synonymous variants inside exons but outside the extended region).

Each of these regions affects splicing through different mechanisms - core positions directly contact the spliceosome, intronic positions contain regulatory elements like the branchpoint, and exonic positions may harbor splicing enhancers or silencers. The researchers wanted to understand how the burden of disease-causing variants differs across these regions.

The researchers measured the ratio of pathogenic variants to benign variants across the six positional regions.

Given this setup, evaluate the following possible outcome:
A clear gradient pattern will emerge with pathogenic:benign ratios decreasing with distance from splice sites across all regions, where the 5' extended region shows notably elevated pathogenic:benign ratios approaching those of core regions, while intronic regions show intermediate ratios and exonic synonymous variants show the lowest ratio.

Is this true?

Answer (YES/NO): NO